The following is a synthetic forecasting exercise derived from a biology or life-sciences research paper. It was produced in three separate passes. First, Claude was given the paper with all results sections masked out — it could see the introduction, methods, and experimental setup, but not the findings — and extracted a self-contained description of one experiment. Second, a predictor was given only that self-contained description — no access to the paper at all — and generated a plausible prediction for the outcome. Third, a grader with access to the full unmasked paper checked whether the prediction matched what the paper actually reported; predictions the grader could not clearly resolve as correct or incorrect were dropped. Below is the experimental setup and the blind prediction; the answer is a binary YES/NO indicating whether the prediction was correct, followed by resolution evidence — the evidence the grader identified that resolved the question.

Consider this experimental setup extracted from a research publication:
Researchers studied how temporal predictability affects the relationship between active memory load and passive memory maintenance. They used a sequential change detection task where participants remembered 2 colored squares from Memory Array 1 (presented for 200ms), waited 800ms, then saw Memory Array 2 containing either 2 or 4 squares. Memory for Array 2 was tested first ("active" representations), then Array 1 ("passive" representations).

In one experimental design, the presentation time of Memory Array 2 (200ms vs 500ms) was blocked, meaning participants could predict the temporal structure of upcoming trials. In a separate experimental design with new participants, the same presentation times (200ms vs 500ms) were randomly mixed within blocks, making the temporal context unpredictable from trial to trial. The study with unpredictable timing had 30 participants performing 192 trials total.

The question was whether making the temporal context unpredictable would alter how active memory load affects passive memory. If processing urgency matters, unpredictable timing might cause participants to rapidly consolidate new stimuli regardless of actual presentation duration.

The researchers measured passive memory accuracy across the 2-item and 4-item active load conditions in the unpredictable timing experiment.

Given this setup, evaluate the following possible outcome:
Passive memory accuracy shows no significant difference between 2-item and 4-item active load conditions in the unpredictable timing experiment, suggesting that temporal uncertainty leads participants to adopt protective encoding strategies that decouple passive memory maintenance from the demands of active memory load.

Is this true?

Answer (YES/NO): NO